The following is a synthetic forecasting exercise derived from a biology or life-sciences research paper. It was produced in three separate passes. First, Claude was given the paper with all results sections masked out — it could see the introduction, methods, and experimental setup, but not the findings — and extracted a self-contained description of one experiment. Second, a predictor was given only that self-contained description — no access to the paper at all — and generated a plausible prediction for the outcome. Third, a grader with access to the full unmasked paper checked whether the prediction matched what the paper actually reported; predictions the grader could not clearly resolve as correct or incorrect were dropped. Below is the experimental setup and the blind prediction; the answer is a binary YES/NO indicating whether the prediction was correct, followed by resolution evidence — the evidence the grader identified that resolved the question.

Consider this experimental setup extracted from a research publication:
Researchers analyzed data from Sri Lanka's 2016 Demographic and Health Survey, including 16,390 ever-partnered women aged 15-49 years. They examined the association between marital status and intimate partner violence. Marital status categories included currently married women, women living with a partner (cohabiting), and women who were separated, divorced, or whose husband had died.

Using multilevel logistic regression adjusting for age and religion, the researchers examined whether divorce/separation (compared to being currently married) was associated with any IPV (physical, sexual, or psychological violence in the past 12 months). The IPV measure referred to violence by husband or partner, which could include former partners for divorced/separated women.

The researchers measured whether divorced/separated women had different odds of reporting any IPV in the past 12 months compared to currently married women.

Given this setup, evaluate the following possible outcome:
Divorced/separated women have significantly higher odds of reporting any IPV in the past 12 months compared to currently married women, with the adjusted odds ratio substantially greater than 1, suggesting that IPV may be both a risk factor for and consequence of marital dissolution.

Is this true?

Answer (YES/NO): YES